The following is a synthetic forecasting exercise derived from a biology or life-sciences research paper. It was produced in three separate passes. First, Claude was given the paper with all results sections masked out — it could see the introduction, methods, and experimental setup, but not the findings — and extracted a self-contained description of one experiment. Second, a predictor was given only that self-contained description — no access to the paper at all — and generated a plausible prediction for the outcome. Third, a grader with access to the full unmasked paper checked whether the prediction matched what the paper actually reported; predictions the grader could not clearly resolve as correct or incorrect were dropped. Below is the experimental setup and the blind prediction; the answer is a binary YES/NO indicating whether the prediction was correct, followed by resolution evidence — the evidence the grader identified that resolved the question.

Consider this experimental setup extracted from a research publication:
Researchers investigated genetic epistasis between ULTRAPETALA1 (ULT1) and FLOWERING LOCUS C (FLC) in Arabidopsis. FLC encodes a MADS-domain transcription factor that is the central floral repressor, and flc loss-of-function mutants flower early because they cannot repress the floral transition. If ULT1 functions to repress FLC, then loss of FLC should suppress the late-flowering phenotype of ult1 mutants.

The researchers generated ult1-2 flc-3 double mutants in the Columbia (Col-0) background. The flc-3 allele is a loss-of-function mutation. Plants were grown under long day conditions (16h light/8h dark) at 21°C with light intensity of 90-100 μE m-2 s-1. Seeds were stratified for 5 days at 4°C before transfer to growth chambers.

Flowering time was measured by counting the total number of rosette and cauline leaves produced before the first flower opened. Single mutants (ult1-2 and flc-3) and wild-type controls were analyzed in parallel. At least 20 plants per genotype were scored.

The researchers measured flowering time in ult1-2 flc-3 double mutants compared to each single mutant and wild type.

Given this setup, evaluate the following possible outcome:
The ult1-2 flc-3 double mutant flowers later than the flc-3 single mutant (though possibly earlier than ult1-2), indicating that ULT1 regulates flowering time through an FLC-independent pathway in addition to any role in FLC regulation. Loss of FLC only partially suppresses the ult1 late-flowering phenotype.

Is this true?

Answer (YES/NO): NO